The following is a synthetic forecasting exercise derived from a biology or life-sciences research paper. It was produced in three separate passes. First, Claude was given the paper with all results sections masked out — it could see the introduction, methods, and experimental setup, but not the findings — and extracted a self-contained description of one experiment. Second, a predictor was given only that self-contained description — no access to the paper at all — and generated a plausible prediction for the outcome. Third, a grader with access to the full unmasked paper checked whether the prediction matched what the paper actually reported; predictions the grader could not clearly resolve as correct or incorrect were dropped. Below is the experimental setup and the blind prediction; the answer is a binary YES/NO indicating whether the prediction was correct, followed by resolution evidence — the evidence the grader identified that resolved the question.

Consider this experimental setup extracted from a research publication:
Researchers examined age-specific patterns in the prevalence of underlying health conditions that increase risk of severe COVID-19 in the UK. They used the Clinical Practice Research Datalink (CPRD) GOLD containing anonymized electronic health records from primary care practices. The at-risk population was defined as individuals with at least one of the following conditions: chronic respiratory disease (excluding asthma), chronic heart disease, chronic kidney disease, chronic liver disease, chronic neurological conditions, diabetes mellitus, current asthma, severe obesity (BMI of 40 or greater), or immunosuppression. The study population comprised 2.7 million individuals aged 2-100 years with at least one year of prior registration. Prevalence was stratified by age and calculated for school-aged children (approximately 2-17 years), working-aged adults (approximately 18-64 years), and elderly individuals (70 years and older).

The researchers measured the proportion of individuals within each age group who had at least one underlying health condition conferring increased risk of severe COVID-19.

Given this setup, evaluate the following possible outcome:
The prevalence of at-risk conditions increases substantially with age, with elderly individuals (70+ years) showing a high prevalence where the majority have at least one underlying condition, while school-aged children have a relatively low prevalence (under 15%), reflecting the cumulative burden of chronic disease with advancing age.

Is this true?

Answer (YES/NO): YES